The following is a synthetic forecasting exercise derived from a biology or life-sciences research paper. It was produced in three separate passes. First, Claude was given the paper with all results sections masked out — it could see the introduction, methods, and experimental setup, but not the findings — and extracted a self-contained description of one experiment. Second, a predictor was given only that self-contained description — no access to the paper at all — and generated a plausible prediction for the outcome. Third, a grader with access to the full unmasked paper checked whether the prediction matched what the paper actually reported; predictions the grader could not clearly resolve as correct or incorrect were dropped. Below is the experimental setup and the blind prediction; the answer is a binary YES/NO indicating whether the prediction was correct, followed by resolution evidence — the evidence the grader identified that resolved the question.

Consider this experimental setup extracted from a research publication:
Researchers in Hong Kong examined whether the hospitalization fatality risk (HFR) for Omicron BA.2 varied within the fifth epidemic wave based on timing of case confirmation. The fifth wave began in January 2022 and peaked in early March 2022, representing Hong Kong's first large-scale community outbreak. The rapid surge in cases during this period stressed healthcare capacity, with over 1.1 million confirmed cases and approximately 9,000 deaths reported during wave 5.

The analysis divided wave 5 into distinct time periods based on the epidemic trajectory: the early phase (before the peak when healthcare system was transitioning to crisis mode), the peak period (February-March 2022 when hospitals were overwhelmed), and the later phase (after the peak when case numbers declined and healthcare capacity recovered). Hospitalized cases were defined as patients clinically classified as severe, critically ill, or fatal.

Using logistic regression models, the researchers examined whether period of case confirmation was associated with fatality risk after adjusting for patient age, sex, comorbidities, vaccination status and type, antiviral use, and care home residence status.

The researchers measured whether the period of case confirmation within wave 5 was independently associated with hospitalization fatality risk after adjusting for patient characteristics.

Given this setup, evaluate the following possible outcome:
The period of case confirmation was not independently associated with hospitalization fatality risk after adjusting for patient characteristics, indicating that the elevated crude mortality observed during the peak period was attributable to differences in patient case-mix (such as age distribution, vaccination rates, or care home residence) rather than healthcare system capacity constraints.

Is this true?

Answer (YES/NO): NO